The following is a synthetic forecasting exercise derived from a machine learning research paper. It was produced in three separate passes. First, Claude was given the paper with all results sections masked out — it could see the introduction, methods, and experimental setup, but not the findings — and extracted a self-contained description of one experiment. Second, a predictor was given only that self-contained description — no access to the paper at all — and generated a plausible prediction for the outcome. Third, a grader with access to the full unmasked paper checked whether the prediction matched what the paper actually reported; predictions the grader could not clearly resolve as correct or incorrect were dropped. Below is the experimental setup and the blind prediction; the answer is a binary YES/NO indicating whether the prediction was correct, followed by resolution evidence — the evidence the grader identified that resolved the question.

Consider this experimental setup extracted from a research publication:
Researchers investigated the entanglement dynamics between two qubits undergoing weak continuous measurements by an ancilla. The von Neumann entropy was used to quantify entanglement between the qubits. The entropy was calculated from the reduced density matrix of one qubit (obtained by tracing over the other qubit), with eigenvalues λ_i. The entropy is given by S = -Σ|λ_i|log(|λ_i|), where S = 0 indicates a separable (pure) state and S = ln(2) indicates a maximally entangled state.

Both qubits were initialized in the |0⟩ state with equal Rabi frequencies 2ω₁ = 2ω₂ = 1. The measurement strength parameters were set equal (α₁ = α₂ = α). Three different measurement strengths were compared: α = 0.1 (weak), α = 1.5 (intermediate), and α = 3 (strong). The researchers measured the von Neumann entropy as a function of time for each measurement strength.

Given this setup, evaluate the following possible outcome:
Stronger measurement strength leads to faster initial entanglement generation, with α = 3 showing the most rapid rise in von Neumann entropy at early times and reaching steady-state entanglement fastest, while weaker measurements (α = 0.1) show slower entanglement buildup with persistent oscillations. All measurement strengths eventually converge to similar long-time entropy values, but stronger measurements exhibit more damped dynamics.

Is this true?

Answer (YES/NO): NO